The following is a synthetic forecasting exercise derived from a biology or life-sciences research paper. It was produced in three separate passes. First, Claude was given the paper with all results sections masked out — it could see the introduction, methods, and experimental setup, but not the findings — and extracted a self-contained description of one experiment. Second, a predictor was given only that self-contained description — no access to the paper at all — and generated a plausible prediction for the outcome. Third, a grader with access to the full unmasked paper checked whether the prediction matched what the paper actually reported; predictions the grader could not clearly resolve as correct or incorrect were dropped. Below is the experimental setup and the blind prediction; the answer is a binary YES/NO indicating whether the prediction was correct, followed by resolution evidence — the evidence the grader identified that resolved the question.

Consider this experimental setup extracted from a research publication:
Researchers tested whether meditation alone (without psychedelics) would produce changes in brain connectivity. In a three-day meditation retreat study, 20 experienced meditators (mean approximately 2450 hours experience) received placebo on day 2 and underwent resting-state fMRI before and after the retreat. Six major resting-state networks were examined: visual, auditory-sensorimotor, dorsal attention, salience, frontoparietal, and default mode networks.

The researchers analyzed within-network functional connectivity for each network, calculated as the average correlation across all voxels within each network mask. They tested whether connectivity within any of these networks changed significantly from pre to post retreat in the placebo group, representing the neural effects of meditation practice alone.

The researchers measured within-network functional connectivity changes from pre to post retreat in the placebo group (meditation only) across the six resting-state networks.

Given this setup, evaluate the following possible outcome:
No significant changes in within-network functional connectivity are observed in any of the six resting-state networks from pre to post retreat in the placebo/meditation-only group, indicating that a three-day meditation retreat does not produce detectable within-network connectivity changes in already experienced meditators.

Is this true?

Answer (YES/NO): YES